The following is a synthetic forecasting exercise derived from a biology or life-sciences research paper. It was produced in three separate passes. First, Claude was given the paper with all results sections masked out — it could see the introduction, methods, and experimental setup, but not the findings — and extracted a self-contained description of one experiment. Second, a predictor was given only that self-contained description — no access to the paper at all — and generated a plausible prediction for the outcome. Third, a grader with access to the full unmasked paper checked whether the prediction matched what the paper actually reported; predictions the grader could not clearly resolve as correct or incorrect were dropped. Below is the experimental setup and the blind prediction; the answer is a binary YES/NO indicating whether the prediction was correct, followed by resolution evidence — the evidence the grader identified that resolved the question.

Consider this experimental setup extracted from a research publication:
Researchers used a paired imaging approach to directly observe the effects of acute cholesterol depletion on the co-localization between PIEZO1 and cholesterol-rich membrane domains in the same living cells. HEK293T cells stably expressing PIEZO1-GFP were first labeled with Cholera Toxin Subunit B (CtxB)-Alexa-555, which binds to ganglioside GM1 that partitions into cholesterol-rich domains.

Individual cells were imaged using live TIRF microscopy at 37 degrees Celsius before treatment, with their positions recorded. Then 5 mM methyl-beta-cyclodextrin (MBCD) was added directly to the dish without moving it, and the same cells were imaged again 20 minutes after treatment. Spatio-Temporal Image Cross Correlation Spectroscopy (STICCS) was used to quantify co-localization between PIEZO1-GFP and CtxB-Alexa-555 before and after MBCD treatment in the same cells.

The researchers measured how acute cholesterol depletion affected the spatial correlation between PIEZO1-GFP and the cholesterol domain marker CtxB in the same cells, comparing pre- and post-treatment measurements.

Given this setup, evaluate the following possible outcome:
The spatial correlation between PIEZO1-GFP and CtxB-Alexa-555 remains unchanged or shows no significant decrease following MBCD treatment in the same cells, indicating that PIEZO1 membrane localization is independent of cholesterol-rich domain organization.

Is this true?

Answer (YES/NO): NO